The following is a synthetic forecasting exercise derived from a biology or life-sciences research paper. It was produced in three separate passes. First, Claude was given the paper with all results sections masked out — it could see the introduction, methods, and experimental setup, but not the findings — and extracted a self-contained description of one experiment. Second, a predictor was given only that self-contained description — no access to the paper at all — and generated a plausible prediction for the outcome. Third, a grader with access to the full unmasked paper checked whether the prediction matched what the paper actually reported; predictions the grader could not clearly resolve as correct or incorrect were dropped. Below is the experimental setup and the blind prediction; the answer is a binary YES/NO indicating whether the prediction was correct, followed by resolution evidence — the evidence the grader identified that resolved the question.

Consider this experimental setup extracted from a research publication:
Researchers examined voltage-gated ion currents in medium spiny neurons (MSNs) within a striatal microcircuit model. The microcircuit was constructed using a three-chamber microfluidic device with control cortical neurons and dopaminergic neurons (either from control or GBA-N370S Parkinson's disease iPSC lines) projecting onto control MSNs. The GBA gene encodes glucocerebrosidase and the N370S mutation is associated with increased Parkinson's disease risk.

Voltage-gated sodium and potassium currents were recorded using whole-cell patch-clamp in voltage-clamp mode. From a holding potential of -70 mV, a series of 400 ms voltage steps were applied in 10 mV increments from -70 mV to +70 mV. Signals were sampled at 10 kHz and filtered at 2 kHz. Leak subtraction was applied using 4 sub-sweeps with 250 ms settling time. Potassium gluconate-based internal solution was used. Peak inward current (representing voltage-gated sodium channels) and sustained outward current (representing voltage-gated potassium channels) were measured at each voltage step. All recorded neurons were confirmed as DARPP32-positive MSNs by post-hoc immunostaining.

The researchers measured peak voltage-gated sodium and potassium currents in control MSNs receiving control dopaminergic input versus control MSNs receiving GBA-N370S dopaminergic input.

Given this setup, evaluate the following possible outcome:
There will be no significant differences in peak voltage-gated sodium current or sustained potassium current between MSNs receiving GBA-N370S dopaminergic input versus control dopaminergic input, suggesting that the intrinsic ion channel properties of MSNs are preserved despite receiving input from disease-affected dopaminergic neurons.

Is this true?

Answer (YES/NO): NO